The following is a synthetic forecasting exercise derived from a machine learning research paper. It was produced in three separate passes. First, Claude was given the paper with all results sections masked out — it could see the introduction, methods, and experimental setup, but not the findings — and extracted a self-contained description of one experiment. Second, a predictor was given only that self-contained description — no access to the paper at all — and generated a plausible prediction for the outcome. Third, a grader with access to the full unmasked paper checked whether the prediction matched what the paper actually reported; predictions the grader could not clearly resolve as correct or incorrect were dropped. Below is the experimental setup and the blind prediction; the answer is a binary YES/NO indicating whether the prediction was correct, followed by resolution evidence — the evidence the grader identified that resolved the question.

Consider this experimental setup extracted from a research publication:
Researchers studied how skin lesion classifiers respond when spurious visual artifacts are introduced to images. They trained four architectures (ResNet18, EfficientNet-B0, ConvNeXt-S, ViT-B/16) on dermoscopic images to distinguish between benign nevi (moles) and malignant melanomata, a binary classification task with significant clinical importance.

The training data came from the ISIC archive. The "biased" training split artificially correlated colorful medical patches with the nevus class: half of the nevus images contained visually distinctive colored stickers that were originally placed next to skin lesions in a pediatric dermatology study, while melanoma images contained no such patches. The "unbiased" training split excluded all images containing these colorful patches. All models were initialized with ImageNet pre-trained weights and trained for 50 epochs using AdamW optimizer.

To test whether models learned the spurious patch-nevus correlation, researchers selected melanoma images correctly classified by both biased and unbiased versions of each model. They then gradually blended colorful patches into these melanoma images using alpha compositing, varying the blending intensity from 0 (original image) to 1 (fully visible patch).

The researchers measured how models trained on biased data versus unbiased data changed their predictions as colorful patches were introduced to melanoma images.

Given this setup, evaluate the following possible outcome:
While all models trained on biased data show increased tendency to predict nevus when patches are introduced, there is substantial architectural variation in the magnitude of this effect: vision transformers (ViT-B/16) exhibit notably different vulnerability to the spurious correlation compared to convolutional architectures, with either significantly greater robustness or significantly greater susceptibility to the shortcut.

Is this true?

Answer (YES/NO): YES